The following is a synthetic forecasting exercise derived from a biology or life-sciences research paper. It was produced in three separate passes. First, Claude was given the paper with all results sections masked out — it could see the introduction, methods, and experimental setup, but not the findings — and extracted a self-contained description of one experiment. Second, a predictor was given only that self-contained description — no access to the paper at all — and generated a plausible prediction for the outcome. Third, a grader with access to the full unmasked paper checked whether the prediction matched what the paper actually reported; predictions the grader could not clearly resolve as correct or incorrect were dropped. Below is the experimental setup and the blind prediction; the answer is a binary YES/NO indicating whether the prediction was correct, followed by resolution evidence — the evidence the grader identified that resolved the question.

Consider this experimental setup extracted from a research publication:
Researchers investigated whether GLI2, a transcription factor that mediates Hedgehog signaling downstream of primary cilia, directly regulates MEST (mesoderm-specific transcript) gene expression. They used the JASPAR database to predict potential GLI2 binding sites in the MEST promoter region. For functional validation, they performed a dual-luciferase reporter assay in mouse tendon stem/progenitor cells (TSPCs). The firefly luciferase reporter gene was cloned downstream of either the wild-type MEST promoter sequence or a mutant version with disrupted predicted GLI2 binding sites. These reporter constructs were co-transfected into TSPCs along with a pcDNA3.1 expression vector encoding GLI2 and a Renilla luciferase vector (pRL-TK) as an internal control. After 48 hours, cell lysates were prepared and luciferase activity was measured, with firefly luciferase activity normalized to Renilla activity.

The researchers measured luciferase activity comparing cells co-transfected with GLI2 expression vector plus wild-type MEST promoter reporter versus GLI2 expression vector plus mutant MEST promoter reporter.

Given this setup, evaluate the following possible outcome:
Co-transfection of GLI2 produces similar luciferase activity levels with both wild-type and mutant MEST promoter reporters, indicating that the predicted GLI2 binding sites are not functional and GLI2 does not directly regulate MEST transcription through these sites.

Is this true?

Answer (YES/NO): NO